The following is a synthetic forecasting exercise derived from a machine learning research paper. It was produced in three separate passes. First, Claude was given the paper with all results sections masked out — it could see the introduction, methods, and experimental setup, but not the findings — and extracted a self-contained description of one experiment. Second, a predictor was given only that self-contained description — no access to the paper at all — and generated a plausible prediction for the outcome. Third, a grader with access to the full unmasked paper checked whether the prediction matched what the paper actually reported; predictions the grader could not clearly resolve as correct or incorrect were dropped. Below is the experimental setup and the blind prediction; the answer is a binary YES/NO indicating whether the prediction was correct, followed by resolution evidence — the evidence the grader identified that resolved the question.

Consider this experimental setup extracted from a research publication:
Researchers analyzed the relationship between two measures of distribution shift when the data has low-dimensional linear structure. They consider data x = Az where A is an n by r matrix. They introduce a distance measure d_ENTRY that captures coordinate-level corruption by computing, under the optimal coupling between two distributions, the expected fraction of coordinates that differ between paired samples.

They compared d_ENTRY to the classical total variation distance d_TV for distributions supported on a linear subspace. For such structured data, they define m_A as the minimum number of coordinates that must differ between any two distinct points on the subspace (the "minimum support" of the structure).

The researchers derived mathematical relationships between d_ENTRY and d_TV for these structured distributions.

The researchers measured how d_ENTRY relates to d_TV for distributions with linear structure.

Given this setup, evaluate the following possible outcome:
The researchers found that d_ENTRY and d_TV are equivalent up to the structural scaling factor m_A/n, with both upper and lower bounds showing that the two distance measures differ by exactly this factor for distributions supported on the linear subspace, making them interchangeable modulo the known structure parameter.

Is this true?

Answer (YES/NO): NO